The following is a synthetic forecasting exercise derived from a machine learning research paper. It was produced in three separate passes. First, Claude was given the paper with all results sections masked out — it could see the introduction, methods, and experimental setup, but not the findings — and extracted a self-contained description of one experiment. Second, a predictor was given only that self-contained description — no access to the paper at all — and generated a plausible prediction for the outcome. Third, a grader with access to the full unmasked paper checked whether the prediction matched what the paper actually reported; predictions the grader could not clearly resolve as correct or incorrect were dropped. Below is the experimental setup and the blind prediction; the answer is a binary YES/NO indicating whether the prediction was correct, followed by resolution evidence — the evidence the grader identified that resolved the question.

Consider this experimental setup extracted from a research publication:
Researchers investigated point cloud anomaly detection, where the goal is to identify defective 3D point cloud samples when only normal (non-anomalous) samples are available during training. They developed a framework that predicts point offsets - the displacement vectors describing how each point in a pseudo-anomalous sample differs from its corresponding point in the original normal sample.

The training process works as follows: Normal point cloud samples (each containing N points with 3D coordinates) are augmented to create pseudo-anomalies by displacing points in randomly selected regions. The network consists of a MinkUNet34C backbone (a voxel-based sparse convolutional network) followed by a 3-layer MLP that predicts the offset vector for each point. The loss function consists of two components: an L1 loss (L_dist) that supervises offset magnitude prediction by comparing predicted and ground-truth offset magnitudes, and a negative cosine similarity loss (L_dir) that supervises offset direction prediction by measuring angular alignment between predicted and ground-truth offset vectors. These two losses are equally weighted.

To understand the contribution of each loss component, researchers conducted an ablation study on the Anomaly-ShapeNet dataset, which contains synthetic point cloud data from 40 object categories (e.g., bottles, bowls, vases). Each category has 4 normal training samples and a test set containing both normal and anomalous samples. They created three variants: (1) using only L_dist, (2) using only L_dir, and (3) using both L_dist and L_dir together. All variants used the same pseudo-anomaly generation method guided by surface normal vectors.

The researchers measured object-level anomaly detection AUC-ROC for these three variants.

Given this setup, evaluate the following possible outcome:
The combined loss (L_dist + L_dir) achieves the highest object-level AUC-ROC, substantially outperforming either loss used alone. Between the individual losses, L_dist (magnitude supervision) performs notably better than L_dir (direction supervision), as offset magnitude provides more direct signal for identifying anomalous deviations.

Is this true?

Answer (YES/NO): NO